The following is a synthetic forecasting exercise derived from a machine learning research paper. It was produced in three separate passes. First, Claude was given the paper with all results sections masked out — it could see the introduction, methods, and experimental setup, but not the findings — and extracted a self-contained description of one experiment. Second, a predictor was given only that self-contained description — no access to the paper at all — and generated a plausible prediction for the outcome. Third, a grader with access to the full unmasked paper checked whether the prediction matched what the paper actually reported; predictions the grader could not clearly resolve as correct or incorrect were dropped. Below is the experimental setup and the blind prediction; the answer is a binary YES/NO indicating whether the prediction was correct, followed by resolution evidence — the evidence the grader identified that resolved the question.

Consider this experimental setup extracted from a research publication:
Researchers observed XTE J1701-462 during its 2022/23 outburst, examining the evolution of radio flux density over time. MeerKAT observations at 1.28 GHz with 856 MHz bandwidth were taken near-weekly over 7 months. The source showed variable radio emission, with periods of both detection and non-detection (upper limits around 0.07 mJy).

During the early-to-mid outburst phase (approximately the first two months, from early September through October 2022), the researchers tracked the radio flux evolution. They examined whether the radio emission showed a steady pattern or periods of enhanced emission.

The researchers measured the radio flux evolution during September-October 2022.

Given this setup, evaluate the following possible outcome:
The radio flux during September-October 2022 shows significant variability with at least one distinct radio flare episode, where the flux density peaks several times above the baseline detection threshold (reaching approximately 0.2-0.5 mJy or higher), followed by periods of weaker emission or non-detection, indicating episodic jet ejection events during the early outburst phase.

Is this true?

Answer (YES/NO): YES